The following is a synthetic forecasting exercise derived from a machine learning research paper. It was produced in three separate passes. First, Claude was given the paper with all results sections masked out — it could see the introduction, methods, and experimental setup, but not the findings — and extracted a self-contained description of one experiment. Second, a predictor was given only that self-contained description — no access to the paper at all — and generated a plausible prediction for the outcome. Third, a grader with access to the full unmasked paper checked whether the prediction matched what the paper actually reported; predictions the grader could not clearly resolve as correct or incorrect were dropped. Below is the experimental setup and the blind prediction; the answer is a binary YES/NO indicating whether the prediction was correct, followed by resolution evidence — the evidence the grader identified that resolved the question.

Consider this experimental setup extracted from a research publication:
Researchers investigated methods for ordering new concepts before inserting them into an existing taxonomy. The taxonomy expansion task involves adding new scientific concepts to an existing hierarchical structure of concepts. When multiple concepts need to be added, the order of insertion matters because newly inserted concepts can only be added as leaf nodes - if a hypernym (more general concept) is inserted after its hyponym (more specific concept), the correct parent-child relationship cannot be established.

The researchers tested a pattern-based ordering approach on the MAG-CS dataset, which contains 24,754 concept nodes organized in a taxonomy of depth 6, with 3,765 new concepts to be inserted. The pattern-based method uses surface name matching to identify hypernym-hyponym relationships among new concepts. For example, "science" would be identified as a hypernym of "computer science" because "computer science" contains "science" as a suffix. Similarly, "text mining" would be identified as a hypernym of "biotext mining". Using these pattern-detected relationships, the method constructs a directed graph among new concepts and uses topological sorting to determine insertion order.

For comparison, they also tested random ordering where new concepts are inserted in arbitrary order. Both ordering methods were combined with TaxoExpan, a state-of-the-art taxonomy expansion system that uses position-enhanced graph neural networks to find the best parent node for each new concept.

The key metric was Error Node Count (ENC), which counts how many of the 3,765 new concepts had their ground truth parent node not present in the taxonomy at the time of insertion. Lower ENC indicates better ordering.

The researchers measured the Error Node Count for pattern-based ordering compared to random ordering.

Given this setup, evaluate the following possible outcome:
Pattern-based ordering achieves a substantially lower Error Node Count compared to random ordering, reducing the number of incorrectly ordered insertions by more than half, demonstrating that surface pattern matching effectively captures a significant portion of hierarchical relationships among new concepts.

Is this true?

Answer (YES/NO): NO